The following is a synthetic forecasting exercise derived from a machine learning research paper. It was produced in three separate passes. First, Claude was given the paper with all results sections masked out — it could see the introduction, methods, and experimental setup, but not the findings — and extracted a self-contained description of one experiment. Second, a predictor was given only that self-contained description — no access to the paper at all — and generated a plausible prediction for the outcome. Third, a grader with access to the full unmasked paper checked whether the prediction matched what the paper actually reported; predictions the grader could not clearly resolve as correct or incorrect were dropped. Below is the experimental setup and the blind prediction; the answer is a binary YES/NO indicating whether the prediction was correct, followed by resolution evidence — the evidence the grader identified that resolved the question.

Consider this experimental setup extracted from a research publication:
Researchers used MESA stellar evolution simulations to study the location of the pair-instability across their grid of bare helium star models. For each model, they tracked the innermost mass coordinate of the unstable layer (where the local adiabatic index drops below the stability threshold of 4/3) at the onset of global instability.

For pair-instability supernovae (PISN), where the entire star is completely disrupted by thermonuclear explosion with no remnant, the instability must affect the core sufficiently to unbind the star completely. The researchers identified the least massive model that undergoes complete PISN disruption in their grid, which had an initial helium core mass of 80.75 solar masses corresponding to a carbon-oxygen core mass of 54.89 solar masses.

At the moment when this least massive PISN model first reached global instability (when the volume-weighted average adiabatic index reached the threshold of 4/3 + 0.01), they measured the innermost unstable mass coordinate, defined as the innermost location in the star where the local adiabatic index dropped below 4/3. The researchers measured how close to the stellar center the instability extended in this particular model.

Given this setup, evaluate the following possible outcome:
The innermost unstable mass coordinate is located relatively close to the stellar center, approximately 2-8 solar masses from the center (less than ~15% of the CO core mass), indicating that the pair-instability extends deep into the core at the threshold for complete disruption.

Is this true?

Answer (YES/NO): NO